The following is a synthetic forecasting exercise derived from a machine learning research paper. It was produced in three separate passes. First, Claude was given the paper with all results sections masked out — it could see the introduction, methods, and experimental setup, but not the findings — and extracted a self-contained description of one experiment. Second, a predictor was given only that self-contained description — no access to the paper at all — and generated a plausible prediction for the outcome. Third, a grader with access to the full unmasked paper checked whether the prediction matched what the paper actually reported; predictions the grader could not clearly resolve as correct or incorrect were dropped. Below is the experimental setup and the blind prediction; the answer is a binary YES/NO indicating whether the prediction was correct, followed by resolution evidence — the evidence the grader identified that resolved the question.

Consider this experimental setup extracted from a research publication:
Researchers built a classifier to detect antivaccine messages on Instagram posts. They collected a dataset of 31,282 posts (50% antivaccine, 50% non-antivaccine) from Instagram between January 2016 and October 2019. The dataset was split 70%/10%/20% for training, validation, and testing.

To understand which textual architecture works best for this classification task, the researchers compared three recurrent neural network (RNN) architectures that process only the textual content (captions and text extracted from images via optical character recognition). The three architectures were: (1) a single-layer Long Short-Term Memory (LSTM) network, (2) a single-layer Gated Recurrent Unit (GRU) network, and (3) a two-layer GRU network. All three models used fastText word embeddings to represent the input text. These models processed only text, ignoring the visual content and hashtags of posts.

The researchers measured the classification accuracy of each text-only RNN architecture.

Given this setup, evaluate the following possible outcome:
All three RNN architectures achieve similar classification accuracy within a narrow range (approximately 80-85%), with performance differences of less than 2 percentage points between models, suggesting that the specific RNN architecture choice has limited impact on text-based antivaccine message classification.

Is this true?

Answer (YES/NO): NO